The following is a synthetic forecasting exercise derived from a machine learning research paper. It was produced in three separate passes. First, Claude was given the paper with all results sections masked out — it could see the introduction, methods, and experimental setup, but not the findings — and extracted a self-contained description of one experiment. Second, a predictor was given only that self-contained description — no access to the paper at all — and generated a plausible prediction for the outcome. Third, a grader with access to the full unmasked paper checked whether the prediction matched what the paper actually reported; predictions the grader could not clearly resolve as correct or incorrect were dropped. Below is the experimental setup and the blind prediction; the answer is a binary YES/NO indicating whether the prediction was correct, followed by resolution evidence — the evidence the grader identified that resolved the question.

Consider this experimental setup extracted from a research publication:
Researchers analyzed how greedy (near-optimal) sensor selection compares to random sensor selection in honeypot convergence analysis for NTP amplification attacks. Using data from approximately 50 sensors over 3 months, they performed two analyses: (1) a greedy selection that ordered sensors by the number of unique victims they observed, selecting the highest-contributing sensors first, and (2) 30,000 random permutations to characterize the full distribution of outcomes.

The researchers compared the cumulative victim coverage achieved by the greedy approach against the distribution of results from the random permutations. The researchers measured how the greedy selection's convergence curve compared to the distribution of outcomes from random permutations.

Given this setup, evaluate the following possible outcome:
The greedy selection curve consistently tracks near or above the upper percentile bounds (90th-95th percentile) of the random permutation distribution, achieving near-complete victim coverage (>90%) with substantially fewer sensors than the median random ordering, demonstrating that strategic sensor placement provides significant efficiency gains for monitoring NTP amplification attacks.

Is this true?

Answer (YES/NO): NO